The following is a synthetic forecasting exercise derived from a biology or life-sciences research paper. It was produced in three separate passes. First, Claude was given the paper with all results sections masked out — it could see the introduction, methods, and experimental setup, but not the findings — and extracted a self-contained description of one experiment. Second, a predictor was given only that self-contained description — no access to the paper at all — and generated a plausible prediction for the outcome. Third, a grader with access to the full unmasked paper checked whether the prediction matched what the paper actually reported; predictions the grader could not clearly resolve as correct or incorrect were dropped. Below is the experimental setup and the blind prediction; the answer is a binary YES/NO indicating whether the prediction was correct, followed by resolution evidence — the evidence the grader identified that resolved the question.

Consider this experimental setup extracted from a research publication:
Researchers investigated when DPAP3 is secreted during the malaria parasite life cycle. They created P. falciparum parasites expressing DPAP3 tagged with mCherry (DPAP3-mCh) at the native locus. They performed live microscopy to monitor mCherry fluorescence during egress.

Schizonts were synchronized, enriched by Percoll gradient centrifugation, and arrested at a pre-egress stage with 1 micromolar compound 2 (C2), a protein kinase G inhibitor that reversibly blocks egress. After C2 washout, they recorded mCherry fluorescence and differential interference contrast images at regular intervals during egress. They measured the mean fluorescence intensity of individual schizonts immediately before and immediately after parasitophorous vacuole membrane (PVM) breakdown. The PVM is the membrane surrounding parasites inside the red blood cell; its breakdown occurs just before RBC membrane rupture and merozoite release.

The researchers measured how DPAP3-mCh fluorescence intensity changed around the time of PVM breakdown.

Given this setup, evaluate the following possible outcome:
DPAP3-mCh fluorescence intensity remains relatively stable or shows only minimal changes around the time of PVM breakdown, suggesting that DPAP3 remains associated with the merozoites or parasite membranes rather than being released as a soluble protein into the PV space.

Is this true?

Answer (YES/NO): NO